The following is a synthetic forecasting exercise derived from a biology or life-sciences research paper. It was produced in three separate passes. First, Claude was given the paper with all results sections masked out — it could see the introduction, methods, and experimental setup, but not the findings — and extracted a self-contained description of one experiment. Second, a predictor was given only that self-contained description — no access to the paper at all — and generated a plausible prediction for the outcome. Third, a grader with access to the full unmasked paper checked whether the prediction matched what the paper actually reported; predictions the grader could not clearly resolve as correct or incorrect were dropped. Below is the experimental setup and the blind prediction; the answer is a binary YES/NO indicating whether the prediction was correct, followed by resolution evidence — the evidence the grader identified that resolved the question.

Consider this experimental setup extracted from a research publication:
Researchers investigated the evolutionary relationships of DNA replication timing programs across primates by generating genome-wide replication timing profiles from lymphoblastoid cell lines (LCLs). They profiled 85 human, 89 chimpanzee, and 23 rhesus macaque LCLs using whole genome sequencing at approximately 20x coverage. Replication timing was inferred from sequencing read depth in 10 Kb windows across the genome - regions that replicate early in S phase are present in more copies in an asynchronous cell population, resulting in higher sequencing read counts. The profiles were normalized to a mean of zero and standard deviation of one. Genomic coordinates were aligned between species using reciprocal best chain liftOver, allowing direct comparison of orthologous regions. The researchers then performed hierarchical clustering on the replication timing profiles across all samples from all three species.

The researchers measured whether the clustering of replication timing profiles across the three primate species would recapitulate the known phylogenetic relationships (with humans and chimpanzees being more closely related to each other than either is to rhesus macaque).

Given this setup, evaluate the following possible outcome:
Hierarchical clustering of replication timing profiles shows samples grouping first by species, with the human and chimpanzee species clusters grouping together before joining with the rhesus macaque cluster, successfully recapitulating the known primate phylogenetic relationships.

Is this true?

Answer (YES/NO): YES